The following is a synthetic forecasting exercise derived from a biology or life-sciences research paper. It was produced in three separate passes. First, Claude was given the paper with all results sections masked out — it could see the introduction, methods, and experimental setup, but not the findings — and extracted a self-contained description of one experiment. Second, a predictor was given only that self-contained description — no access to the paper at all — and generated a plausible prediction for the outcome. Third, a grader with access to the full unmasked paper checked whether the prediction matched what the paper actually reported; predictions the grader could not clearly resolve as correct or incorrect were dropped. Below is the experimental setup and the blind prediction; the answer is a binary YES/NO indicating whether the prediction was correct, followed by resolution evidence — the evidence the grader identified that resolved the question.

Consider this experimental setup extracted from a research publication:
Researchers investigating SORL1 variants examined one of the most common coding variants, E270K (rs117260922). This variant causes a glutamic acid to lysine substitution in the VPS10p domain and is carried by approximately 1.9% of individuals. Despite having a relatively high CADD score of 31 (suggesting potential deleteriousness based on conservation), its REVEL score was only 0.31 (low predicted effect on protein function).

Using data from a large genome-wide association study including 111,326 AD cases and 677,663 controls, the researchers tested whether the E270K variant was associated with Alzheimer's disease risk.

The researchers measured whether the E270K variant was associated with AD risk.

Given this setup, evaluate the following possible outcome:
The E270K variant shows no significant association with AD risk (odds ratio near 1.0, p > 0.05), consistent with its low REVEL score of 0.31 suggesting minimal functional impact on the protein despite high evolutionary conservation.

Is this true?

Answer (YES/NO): YES